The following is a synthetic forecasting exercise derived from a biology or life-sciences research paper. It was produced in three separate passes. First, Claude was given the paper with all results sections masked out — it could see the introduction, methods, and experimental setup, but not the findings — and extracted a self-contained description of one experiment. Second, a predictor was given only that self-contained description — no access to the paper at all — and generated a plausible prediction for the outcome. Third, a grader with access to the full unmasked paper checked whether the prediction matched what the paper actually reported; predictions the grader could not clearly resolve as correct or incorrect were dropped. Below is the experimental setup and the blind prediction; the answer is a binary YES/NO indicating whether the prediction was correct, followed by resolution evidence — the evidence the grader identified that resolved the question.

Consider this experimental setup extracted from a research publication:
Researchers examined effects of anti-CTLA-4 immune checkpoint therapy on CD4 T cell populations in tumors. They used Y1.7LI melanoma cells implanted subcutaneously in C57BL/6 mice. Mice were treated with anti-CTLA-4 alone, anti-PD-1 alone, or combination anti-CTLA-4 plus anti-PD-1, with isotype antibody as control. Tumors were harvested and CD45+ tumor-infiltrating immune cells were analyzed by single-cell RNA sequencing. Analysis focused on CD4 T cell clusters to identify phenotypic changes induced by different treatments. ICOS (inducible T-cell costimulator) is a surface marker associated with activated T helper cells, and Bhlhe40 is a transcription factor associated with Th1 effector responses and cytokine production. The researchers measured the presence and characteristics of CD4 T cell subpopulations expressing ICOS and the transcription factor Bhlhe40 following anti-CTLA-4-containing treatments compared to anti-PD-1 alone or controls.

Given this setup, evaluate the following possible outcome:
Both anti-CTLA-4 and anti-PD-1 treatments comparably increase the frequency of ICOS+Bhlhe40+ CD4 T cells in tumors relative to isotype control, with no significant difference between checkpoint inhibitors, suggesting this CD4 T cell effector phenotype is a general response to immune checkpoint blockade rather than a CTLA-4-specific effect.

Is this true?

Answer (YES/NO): NO